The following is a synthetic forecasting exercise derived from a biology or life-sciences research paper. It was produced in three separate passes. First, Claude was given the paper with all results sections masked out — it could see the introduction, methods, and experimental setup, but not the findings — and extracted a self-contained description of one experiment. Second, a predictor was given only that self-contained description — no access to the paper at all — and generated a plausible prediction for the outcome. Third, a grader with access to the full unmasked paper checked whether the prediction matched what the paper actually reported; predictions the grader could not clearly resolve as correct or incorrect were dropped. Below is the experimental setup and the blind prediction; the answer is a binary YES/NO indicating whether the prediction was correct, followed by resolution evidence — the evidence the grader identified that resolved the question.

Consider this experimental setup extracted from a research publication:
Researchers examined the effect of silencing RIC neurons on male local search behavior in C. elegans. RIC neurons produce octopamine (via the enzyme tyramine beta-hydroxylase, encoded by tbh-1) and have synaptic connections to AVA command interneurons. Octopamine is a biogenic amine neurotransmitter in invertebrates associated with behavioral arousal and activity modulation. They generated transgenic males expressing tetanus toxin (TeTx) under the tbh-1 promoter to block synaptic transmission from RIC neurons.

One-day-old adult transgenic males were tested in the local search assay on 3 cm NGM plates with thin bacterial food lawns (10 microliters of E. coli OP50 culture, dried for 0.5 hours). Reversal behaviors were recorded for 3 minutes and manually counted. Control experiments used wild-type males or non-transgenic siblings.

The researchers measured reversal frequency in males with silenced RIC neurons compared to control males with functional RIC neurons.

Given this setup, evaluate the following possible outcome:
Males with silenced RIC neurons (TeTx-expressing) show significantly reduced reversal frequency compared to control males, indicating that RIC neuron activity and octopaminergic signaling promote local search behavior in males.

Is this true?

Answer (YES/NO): YES